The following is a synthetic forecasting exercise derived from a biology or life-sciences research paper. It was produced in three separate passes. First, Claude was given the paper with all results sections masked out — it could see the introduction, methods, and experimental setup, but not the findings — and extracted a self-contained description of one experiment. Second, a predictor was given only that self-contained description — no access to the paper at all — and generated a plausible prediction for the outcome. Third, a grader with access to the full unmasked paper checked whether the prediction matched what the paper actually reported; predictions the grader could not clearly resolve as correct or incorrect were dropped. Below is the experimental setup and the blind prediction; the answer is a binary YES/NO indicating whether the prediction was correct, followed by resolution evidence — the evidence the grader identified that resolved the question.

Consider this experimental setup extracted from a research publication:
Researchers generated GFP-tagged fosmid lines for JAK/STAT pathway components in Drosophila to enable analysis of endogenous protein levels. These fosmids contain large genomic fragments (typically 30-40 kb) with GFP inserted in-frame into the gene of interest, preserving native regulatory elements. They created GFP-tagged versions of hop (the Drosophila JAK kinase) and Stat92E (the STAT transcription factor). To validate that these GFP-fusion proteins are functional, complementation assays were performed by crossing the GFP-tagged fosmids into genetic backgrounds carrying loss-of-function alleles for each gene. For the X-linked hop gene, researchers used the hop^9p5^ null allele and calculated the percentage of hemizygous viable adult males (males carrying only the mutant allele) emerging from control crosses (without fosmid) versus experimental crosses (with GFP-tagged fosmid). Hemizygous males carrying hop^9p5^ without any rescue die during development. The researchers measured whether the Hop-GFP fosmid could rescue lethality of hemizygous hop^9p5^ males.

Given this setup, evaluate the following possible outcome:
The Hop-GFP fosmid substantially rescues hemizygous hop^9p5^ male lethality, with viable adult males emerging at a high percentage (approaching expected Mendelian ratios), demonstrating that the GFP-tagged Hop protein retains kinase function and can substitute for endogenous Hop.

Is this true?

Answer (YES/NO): NO